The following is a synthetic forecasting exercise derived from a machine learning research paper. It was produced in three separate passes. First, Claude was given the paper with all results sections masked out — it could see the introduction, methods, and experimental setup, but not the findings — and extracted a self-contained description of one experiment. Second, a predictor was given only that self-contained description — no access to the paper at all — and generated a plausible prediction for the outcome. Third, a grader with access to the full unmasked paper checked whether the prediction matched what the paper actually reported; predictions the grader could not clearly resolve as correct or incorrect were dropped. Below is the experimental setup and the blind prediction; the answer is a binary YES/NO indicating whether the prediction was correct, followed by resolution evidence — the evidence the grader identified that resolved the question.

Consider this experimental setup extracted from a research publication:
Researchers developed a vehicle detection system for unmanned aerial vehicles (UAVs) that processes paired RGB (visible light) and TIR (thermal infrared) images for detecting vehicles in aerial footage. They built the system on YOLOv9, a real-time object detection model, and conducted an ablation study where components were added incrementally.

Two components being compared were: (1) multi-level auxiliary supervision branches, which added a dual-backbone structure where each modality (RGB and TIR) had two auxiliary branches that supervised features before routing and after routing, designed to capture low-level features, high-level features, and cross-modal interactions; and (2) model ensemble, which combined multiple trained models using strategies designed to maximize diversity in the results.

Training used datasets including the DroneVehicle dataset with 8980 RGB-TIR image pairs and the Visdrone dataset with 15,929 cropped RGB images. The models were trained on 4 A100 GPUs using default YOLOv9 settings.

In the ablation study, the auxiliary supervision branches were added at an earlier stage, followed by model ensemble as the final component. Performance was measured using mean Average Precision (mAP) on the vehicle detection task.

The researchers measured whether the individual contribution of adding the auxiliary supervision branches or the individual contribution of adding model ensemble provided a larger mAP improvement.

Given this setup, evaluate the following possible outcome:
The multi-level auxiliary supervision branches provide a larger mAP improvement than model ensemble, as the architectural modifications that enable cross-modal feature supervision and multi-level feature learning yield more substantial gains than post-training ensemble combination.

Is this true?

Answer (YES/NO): NO